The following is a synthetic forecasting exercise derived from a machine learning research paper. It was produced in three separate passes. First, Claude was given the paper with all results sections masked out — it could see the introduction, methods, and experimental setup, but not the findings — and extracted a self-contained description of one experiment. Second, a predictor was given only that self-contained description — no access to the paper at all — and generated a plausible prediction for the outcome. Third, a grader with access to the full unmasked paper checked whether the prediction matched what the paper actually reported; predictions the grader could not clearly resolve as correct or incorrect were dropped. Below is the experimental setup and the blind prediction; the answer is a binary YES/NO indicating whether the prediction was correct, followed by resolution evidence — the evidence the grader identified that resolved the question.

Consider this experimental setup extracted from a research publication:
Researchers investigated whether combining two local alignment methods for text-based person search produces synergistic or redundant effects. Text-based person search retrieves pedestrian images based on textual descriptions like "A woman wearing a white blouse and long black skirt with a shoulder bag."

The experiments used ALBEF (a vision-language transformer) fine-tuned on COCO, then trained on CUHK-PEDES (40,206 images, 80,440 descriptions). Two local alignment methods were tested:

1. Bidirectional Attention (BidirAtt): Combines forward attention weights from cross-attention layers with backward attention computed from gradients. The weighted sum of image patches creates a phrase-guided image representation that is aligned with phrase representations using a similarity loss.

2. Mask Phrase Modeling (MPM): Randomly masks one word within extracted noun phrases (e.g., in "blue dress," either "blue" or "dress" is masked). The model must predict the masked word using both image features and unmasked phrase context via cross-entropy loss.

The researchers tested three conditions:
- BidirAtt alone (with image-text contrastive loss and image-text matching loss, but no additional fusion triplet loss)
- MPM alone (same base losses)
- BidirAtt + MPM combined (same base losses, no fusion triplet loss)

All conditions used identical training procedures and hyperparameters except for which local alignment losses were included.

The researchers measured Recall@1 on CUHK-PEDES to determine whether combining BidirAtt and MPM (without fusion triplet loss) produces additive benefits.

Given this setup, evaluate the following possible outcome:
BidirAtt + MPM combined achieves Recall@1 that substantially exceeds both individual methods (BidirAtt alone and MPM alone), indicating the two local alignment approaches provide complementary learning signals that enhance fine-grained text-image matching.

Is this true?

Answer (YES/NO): NO